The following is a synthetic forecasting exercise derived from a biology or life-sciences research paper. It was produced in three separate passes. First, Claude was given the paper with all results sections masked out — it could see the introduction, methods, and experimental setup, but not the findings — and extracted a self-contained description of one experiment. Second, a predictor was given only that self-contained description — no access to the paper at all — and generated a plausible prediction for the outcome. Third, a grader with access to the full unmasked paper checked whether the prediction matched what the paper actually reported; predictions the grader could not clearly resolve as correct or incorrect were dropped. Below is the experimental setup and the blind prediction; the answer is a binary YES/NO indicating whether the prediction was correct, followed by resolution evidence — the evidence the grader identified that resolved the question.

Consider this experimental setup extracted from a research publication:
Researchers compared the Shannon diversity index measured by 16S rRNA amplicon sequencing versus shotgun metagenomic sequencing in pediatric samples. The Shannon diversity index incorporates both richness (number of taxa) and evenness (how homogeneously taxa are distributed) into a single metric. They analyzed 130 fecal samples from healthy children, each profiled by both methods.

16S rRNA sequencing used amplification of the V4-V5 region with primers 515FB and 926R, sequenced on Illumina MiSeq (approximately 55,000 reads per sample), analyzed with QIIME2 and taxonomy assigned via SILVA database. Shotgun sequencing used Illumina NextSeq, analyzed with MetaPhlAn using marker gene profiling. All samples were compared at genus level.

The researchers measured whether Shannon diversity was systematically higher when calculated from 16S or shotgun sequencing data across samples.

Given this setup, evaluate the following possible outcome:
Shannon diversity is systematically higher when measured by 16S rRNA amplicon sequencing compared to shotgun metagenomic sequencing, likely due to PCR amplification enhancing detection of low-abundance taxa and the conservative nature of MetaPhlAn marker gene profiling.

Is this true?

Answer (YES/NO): YES